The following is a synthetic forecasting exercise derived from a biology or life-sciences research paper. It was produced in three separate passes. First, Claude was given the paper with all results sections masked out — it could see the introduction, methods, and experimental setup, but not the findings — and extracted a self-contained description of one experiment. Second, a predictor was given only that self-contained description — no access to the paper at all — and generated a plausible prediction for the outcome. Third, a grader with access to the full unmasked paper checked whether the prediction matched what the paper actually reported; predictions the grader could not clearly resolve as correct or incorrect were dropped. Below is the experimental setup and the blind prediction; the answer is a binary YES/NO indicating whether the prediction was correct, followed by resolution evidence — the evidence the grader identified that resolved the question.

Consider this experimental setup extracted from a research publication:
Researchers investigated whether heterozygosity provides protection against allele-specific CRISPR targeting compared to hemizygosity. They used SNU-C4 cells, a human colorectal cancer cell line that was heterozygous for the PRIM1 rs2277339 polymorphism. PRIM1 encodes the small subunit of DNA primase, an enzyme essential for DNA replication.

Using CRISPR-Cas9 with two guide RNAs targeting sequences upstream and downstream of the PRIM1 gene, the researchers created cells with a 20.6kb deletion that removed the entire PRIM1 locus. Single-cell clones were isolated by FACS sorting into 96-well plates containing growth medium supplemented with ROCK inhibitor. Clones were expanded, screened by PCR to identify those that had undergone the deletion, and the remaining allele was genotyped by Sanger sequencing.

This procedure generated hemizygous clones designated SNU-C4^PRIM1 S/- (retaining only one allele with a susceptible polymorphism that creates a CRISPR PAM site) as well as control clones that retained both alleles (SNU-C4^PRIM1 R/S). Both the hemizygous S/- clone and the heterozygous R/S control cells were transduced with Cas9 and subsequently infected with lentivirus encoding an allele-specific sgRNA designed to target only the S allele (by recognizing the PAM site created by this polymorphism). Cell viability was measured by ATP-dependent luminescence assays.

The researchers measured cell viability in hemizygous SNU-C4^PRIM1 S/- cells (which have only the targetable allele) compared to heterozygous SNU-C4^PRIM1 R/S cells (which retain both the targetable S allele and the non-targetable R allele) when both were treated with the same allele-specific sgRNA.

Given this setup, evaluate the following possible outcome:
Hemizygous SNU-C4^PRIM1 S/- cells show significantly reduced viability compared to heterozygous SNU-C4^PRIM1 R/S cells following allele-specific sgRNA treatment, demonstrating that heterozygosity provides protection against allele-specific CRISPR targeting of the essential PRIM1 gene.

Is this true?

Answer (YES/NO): YES